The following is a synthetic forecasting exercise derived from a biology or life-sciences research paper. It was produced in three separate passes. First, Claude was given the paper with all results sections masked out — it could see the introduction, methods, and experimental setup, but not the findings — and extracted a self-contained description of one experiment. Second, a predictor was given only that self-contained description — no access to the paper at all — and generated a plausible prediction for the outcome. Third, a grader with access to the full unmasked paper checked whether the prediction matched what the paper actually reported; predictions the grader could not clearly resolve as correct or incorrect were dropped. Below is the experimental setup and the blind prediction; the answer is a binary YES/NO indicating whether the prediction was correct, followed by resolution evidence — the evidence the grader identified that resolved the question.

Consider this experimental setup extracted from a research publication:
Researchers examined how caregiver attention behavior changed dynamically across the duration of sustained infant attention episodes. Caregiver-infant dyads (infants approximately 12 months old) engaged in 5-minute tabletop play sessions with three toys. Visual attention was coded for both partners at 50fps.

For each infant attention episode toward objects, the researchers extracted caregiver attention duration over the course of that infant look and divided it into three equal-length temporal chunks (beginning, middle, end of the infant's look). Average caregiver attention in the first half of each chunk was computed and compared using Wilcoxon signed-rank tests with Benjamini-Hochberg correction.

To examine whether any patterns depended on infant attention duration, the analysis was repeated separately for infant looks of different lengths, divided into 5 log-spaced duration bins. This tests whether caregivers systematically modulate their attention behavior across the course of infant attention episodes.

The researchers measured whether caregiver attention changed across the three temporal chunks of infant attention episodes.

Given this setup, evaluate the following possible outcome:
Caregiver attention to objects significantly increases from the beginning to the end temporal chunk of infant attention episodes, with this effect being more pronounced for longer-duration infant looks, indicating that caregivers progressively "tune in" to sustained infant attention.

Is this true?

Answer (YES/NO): YES